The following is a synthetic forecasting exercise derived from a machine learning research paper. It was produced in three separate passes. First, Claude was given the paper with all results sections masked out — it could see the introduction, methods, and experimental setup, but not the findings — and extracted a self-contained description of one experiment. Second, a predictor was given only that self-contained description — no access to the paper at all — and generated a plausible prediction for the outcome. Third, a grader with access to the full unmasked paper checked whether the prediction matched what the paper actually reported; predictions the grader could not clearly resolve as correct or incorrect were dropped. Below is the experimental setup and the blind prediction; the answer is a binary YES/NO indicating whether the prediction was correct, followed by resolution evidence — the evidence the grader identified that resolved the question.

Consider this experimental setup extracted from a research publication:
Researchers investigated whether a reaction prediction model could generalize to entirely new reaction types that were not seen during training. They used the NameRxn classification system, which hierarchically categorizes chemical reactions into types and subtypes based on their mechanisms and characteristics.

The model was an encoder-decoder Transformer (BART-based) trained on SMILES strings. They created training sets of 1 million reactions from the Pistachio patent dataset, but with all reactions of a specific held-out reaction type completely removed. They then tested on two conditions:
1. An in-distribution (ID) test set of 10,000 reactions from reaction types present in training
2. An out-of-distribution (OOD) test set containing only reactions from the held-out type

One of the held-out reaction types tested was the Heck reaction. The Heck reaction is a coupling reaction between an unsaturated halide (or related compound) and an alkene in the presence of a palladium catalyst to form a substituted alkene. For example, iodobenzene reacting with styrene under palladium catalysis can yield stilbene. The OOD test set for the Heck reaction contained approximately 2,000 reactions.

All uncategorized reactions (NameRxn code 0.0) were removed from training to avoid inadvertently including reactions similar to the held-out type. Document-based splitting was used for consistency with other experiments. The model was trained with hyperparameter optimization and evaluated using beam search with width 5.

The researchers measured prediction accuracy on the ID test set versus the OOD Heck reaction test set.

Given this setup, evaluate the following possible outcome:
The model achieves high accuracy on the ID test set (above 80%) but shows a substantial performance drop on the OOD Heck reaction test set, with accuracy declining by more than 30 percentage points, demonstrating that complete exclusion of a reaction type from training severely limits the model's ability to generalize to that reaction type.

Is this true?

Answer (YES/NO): NO